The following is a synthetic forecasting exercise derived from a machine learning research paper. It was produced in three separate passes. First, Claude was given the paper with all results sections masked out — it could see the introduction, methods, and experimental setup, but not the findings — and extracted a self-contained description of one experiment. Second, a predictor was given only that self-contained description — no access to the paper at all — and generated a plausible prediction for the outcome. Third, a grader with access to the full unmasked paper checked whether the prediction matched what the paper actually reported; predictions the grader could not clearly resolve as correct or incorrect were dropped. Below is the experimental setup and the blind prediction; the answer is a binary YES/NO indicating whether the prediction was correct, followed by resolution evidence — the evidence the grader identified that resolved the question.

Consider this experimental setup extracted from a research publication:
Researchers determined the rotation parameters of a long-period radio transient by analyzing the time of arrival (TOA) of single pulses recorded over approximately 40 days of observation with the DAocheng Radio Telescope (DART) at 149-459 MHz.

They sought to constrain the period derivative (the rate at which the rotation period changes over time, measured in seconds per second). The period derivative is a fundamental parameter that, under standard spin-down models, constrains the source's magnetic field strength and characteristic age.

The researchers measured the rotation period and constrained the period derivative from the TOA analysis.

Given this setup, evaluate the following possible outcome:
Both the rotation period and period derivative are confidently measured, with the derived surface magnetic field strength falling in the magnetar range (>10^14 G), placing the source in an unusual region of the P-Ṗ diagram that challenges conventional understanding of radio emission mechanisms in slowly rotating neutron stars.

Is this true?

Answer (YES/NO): NO